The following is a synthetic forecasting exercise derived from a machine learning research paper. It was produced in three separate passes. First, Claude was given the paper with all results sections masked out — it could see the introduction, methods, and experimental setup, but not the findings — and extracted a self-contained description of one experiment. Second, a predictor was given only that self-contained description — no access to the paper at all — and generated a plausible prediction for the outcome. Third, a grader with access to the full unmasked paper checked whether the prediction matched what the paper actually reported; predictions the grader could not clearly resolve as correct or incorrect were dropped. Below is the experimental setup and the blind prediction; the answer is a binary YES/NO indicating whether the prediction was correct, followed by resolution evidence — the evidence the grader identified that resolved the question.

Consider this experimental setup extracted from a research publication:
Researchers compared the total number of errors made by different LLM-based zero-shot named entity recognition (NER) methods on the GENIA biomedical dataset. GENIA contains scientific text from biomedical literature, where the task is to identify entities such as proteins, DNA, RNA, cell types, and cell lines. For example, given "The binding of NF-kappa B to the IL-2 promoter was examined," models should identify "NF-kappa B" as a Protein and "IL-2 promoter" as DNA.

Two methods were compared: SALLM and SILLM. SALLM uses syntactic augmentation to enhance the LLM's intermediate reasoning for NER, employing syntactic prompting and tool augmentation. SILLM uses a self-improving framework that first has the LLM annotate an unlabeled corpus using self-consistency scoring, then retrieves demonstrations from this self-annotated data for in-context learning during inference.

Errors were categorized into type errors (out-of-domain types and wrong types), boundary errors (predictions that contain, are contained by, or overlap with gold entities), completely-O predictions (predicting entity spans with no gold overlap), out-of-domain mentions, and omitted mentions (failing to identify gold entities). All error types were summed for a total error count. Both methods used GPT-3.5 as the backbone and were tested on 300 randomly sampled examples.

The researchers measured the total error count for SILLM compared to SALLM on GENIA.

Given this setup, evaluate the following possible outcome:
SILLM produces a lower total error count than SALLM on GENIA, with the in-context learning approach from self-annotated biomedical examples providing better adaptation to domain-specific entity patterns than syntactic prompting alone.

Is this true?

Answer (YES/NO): NO